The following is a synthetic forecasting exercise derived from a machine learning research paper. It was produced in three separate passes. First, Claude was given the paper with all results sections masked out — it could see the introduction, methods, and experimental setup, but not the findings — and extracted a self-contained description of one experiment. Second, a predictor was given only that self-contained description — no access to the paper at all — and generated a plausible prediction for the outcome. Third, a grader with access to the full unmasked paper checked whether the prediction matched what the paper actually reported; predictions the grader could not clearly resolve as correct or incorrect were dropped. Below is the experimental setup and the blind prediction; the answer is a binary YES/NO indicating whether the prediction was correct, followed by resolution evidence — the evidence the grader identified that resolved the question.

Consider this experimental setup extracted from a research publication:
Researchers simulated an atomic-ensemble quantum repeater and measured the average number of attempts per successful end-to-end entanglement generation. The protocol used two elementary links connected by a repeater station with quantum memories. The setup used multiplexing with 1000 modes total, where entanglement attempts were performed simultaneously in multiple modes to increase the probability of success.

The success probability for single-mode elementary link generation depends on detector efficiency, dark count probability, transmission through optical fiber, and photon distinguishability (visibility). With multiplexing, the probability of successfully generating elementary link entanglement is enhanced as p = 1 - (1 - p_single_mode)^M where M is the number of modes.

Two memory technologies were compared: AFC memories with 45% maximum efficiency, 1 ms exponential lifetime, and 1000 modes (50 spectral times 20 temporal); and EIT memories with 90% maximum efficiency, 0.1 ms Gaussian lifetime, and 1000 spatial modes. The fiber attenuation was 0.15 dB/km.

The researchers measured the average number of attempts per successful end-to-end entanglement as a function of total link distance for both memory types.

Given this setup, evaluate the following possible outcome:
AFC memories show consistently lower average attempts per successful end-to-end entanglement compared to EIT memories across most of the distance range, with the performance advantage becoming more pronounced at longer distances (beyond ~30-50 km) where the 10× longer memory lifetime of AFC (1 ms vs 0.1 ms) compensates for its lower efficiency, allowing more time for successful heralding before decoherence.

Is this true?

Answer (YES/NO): NO